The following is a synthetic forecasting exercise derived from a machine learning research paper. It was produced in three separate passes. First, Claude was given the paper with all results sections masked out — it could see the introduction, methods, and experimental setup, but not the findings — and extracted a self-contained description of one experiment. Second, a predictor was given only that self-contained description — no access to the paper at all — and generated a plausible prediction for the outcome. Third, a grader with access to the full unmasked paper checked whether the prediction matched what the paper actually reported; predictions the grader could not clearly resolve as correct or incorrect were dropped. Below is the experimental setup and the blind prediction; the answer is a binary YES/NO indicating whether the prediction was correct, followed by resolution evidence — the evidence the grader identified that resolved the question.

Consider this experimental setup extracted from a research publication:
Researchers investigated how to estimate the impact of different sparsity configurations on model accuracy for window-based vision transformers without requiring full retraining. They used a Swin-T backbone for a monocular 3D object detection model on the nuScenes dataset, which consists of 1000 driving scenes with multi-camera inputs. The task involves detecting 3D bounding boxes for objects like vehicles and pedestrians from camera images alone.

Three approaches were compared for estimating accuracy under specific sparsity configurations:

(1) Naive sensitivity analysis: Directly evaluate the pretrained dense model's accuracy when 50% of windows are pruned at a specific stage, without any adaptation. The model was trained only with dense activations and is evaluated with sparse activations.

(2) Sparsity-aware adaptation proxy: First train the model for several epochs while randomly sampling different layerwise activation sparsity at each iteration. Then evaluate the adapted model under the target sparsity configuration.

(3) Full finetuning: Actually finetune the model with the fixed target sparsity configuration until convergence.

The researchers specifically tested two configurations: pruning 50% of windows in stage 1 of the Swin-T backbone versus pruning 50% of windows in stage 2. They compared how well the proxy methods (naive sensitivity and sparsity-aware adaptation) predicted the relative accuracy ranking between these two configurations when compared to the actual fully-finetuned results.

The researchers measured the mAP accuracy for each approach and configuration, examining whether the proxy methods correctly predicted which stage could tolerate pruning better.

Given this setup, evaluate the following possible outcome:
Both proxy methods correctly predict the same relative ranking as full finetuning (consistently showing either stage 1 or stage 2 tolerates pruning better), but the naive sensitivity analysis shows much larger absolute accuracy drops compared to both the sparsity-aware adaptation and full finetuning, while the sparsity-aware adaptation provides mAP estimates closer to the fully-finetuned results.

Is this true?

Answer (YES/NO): NO